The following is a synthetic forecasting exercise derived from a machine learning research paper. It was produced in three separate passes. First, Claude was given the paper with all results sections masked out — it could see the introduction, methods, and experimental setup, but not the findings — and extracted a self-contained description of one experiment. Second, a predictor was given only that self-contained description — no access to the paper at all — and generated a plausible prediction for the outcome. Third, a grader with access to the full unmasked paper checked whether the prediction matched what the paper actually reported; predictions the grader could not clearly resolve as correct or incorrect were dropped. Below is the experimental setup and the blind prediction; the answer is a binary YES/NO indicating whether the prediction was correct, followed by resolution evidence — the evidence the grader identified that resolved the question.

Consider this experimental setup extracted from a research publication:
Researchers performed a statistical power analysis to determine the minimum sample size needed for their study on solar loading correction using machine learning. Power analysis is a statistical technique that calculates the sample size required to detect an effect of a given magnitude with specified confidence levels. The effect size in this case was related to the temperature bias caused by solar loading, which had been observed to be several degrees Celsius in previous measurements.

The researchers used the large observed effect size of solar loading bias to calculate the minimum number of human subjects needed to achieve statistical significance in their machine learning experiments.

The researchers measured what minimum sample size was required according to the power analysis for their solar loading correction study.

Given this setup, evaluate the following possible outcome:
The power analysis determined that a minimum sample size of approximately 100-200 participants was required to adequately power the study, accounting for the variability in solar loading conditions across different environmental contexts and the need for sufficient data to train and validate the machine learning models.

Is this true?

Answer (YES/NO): NO